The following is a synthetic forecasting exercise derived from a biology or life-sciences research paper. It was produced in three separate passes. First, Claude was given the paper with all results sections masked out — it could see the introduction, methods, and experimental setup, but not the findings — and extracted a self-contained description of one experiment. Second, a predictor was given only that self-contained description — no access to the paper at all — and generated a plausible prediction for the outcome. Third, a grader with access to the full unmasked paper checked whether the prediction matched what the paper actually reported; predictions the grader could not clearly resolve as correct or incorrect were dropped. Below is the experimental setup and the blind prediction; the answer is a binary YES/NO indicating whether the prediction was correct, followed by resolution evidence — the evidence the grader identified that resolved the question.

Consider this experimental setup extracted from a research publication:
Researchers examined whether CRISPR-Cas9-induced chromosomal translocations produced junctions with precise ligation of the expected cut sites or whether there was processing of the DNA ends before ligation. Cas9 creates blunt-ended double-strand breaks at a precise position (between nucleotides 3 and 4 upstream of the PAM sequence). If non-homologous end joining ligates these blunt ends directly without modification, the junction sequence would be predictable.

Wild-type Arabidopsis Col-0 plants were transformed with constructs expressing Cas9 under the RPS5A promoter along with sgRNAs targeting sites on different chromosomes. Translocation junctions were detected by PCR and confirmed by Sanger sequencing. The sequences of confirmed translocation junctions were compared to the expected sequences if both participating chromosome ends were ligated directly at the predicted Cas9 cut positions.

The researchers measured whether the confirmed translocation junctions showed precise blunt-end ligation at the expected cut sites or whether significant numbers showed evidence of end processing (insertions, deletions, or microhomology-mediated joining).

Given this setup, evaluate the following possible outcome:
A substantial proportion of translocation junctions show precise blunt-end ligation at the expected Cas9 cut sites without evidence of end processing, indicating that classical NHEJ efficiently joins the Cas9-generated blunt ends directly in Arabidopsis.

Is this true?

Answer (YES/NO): YES